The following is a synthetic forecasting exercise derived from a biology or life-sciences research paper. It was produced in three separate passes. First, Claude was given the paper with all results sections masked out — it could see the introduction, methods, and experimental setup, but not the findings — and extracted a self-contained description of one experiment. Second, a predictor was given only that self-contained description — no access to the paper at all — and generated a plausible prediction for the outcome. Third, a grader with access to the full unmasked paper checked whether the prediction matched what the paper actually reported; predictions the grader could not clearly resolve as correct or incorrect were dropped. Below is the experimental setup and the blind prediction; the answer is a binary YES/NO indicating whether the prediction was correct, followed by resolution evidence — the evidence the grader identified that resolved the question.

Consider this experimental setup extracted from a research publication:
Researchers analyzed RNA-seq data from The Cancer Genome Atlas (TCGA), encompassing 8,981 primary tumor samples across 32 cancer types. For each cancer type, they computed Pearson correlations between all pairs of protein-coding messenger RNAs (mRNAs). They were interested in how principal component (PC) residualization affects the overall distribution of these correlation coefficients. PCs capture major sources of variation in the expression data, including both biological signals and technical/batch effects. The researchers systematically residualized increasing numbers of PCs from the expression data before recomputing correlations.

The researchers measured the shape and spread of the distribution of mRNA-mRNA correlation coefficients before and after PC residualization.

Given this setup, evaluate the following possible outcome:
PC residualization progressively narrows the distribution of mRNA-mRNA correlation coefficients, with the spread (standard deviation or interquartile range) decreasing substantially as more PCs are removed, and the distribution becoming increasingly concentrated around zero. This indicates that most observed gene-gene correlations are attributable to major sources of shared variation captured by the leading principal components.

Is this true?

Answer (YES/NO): YES